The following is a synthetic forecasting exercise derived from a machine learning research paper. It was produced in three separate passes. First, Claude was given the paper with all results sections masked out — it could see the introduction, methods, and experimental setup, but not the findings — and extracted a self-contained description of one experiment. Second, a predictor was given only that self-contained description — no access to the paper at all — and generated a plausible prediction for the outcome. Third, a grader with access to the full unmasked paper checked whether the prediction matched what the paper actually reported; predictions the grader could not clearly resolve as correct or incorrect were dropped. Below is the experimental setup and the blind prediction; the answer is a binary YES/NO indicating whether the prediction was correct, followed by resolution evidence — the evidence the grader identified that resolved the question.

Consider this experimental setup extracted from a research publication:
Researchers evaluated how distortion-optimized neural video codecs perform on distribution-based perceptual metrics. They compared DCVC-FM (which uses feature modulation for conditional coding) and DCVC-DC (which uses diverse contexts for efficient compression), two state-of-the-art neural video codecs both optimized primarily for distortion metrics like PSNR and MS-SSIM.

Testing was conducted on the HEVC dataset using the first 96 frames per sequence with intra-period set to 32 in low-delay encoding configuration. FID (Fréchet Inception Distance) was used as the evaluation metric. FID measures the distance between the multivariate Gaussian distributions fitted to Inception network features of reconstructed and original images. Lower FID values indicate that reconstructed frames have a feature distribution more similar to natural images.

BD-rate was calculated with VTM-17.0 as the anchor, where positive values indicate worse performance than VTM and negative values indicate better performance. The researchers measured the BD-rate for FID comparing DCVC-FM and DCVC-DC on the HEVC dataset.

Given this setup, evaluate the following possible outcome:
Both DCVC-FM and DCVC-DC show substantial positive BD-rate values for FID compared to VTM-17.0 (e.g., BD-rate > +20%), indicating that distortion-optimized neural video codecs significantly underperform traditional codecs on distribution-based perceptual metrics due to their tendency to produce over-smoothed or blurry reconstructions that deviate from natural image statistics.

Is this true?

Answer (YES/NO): NO